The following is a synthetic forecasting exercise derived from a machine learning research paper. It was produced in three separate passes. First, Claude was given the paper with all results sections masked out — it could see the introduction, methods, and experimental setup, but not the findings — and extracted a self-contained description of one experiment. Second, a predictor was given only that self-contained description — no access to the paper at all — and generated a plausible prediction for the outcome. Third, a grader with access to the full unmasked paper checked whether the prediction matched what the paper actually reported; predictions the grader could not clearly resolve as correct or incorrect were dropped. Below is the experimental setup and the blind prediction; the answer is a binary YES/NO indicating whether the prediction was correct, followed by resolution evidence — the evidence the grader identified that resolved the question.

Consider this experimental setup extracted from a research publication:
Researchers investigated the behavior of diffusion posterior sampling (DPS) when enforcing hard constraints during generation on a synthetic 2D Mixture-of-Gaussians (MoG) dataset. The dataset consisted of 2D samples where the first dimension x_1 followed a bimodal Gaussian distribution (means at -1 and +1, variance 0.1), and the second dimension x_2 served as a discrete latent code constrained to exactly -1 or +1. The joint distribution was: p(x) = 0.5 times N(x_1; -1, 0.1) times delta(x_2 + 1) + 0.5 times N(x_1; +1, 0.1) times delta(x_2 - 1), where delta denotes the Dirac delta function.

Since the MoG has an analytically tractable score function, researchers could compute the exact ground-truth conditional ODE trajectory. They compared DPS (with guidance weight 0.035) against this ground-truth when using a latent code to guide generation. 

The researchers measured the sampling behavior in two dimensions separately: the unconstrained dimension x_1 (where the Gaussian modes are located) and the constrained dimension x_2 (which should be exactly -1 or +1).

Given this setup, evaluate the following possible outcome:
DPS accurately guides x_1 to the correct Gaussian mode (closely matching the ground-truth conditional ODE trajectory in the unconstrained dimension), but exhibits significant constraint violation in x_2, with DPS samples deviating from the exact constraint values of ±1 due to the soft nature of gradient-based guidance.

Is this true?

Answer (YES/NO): YES